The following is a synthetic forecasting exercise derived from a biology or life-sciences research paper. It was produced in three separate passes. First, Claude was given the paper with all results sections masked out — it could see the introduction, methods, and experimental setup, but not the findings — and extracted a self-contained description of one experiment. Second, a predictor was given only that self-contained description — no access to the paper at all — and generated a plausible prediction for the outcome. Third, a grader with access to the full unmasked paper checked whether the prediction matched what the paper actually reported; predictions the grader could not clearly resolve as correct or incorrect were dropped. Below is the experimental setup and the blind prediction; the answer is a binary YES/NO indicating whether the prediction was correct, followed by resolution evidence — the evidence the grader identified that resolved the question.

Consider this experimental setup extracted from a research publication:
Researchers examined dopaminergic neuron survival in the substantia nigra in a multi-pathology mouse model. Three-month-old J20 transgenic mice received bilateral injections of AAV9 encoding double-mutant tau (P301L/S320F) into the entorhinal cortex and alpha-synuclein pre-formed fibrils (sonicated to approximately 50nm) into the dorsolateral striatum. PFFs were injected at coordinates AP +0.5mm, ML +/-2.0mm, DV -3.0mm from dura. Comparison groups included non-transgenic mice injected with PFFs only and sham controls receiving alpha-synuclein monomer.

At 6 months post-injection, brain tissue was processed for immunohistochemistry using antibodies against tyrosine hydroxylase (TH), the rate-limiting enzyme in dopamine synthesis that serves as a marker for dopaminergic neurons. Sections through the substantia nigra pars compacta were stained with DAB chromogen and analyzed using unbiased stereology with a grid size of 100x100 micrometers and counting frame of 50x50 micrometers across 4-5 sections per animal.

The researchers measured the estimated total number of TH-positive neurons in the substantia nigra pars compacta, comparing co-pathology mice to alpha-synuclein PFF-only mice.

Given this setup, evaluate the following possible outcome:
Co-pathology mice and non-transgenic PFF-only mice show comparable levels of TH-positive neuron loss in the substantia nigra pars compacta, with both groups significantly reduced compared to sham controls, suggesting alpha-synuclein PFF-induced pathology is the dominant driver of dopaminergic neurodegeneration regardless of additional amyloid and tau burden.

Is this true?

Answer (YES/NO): YES